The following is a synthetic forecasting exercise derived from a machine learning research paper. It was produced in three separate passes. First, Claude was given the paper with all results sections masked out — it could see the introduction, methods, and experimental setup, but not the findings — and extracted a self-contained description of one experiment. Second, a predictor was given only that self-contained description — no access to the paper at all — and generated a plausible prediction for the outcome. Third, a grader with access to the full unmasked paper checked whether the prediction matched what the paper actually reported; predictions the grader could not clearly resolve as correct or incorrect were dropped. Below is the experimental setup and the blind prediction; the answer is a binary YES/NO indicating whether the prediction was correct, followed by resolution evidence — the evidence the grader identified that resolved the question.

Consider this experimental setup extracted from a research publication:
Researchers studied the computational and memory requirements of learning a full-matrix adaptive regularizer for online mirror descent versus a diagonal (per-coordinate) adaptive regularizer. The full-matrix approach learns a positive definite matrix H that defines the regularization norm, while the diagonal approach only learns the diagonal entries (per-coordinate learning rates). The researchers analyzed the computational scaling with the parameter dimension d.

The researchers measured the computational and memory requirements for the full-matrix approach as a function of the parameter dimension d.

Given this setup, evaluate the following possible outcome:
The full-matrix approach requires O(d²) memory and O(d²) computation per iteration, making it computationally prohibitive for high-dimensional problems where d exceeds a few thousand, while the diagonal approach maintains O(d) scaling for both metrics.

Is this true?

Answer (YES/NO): YES